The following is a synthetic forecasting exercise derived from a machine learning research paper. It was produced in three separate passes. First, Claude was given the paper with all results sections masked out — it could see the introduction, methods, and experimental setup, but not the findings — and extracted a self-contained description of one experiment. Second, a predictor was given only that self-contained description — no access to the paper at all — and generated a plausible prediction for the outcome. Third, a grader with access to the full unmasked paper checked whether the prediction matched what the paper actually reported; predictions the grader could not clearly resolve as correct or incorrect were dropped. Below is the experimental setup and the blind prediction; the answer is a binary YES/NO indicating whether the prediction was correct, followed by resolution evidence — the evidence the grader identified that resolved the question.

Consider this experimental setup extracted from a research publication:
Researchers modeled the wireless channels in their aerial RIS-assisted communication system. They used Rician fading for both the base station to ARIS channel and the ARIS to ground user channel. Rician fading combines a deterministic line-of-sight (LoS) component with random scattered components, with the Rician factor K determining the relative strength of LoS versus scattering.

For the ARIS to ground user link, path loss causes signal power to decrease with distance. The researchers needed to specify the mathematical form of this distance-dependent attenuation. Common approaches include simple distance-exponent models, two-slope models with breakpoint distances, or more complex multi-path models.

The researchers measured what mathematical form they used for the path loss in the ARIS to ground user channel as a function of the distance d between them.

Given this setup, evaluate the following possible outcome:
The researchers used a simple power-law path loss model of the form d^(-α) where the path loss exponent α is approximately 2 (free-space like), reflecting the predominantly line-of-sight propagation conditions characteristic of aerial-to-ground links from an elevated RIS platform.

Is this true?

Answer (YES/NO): YES